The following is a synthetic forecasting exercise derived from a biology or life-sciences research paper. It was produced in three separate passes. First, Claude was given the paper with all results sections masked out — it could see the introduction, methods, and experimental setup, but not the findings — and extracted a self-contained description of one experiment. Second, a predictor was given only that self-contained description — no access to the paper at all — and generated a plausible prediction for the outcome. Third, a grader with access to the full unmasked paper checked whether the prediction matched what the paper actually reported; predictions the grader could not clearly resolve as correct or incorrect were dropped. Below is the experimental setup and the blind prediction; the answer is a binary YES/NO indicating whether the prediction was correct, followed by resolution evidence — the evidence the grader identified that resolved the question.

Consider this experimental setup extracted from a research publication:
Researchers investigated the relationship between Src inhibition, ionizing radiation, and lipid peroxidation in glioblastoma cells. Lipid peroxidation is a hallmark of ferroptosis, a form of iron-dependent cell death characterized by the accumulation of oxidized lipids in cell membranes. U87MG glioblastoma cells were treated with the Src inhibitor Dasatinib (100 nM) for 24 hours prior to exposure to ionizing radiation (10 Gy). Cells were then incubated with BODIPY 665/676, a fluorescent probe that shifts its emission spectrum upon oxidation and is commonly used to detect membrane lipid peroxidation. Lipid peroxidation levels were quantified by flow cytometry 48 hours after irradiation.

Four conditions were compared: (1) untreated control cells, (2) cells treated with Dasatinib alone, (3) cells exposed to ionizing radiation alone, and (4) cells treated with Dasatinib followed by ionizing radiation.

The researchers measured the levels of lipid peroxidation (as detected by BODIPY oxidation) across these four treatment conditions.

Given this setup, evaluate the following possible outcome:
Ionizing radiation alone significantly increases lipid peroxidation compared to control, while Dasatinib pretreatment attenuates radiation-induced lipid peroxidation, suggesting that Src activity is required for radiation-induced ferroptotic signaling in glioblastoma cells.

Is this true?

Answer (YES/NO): NO